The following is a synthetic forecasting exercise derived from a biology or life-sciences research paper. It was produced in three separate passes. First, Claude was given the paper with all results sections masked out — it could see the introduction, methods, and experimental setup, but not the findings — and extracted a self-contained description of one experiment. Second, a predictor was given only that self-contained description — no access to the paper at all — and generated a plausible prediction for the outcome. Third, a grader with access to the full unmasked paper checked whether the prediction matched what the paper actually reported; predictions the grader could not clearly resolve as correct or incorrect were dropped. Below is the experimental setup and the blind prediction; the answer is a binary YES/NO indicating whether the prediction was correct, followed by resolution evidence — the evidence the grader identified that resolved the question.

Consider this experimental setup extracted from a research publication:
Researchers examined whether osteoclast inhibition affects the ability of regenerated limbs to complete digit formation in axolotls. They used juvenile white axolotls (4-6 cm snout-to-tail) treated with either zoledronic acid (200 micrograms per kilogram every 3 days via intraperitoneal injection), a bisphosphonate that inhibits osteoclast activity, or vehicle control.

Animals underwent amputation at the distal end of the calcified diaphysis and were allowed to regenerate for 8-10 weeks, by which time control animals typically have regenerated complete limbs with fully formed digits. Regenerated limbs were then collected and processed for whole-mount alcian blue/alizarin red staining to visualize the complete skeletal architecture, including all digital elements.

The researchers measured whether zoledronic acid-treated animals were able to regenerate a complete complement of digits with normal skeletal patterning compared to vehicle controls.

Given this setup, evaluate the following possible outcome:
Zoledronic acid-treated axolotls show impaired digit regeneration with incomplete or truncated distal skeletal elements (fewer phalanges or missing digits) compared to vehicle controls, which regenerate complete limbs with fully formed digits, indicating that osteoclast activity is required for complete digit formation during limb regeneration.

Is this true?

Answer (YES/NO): NO